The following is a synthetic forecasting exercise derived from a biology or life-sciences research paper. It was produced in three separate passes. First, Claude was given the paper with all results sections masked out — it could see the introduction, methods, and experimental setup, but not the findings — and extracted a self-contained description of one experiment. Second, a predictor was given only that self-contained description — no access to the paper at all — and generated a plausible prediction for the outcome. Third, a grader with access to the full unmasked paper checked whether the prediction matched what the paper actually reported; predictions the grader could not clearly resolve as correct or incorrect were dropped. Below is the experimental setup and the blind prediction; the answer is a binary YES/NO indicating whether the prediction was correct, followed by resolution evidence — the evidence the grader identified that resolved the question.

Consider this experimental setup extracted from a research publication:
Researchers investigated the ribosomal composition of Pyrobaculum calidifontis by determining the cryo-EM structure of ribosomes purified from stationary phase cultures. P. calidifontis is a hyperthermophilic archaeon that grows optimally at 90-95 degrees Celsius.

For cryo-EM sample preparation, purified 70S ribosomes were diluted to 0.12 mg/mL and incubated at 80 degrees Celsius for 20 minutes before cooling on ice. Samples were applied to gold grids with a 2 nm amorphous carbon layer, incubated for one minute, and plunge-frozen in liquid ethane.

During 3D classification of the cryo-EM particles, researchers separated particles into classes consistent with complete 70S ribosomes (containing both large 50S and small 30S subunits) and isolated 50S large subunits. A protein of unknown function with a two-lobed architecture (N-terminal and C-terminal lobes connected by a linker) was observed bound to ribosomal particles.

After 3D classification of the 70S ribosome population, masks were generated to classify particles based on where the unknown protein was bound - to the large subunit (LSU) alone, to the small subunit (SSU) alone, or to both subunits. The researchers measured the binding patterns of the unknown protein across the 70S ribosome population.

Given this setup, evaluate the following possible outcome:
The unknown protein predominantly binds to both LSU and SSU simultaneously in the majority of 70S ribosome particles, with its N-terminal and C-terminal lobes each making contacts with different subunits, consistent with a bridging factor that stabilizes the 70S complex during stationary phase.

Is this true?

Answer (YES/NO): NO